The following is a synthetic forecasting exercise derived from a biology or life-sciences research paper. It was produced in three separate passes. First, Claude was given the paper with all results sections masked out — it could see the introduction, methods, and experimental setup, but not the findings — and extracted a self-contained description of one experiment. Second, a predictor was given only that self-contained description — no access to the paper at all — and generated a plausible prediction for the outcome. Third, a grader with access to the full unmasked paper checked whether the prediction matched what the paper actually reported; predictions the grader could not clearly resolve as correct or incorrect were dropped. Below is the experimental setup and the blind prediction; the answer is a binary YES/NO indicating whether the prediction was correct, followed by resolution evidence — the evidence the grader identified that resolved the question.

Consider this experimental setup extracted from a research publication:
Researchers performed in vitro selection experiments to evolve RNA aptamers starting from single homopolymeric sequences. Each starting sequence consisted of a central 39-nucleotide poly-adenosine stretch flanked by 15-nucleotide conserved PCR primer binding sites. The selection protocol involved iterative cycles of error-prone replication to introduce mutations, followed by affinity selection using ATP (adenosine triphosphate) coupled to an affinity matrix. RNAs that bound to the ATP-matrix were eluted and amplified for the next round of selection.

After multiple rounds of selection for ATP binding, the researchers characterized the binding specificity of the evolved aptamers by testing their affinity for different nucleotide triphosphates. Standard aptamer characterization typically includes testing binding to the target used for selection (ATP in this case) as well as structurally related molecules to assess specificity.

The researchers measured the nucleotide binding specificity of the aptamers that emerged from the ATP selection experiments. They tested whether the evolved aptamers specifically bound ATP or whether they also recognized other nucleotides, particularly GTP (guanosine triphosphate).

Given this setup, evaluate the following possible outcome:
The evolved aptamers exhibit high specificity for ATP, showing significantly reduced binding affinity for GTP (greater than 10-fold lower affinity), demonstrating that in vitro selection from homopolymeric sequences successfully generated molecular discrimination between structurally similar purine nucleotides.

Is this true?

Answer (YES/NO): NO